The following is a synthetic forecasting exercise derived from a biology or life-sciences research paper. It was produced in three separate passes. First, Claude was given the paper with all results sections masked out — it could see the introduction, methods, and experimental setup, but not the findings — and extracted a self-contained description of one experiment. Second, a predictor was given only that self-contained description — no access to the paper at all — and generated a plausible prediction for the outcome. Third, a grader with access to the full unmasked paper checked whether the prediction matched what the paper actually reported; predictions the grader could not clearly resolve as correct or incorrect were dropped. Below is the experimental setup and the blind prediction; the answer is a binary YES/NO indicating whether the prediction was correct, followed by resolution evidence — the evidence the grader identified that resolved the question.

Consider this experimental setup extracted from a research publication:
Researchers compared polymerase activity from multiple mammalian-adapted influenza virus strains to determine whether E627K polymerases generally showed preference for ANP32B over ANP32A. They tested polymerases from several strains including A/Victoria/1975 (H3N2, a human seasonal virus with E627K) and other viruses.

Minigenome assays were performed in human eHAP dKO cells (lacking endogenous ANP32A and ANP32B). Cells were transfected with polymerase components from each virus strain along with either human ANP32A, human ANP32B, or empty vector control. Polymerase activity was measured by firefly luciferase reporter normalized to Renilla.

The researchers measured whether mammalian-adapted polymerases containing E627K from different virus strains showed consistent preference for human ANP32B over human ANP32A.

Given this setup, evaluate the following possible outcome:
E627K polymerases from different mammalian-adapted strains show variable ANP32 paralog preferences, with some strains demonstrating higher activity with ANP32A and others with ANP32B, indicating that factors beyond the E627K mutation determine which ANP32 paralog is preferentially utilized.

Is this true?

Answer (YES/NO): NO